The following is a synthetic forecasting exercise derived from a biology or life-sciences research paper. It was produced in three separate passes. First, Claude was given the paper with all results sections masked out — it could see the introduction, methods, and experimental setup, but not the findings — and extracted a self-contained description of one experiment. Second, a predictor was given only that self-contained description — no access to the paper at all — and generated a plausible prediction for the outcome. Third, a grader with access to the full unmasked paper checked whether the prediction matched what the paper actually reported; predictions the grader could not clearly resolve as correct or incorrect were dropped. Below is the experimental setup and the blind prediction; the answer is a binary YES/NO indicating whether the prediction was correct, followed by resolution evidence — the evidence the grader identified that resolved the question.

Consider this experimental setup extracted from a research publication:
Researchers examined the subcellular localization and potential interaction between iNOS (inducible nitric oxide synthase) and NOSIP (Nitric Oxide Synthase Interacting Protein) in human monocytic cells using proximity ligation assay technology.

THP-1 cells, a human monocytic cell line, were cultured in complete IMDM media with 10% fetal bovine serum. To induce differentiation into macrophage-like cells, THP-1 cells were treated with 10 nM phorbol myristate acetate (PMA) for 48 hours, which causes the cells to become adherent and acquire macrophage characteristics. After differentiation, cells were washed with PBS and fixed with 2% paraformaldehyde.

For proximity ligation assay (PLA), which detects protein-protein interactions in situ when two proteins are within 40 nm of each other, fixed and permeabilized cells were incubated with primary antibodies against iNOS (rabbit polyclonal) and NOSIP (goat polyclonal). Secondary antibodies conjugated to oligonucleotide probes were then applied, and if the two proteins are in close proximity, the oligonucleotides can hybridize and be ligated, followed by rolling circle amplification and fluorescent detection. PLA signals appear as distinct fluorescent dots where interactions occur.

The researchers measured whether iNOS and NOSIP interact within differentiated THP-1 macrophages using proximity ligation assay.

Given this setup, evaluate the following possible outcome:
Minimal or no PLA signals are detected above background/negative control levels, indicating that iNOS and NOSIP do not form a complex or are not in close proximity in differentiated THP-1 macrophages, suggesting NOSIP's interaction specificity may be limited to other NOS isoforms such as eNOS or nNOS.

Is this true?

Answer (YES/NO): NO